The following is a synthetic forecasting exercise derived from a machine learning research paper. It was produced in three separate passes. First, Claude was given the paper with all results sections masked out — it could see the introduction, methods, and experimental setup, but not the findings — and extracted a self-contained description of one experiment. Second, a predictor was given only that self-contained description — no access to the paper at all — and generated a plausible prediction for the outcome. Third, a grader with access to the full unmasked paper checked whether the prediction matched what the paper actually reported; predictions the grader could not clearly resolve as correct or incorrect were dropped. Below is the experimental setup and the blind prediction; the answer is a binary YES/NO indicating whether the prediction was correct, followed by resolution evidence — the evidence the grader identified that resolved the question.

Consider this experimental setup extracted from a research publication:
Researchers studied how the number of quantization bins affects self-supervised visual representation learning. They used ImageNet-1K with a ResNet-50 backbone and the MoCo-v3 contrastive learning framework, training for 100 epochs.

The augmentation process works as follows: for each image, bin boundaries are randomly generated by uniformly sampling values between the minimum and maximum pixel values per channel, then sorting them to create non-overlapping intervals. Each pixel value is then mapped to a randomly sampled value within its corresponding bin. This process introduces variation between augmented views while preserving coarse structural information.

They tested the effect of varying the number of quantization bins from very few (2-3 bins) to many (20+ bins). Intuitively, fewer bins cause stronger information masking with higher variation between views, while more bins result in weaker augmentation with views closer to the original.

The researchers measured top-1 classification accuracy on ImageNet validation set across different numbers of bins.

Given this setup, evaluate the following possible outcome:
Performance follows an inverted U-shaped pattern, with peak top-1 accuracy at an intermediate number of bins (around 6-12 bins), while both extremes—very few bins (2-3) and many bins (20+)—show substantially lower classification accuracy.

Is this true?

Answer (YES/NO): YES